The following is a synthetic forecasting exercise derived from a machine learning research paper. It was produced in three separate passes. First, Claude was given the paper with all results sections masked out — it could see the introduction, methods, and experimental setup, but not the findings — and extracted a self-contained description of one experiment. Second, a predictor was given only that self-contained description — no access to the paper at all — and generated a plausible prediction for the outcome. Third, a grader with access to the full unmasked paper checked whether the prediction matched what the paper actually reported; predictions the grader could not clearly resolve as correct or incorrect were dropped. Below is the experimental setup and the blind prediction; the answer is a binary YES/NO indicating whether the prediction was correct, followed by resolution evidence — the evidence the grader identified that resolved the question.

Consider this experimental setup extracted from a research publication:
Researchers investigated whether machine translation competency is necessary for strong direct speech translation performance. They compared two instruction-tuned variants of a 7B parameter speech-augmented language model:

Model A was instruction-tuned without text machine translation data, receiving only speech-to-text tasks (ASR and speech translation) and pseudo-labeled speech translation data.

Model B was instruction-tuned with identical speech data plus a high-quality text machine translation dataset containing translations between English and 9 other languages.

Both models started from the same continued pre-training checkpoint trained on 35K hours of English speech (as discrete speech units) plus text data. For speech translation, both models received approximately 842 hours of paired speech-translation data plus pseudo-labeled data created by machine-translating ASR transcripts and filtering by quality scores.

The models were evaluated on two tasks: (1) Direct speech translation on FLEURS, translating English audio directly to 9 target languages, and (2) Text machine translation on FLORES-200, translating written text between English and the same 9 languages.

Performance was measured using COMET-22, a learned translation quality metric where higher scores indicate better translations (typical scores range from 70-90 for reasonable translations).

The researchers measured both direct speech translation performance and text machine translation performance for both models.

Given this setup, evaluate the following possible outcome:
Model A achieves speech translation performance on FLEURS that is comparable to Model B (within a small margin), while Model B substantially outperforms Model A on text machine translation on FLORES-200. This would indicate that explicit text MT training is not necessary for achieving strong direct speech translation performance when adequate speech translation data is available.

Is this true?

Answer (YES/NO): YES